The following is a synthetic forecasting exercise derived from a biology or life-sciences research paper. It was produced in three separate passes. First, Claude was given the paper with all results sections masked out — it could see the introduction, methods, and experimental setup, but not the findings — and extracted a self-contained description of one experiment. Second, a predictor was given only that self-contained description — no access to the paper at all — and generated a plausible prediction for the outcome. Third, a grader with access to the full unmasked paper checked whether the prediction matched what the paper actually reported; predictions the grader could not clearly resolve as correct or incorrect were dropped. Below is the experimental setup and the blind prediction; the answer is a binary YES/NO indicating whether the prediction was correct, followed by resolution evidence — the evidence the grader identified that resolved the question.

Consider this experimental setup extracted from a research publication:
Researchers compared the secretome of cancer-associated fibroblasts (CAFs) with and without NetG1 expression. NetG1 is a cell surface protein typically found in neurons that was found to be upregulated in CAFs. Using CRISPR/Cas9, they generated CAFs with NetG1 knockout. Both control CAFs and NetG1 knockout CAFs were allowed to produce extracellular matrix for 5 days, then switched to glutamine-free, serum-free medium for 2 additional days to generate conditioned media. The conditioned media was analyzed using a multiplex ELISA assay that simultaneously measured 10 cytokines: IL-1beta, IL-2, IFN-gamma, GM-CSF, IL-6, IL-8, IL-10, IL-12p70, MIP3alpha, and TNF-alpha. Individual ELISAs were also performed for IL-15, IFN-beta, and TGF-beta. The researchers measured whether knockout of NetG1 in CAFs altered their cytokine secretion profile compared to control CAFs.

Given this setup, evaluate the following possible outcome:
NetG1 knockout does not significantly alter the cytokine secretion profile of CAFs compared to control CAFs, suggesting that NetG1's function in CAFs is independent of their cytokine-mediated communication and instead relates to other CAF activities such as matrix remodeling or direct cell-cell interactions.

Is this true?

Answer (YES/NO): NO